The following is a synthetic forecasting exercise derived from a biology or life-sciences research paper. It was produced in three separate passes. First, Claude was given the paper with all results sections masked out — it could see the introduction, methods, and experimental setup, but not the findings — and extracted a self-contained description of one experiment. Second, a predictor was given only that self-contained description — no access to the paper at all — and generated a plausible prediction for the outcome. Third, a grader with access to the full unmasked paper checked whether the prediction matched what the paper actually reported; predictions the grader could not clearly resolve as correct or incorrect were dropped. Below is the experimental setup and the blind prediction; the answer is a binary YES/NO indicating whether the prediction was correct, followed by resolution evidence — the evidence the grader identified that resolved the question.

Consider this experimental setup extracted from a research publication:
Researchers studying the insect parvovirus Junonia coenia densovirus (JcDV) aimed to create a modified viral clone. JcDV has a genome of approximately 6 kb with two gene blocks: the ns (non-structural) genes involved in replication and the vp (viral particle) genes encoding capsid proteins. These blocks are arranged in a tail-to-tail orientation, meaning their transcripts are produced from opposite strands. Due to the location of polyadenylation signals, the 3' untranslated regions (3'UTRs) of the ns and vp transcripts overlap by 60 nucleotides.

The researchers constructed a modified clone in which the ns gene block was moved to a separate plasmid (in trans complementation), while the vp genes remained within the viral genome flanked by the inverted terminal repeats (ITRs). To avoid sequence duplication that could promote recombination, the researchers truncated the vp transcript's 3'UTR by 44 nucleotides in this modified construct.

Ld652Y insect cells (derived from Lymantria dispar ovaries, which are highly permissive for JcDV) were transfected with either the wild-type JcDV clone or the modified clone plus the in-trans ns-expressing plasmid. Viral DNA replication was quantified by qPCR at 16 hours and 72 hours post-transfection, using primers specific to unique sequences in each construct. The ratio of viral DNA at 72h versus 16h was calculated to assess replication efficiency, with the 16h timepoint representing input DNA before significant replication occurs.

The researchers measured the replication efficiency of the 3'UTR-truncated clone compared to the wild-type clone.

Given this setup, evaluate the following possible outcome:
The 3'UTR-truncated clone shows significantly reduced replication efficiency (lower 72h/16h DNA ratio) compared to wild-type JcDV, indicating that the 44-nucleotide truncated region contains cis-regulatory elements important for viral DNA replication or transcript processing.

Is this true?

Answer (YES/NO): YES